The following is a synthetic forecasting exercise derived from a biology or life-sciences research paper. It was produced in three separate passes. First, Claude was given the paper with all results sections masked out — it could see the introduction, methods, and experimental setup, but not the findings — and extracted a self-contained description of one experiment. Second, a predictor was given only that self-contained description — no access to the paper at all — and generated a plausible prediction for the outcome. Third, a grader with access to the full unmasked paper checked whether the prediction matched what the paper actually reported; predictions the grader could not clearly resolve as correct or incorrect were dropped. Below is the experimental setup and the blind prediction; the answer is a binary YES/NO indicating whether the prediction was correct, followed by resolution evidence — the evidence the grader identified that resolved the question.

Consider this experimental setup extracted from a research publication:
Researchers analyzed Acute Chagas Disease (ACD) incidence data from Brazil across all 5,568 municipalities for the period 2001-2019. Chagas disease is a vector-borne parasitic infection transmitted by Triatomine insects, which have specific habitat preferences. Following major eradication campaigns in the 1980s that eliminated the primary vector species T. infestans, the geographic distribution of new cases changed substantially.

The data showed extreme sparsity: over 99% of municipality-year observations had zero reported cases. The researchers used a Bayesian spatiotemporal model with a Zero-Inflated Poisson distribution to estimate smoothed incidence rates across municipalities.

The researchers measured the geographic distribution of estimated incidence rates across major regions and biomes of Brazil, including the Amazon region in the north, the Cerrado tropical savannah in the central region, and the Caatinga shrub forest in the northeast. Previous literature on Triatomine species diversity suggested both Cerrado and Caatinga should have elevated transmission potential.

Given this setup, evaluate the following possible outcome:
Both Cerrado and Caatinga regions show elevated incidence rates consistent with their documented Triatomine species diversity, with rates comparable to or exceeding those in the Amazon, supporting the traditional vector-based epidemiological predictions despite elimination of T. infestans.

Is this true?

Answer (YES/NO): NO